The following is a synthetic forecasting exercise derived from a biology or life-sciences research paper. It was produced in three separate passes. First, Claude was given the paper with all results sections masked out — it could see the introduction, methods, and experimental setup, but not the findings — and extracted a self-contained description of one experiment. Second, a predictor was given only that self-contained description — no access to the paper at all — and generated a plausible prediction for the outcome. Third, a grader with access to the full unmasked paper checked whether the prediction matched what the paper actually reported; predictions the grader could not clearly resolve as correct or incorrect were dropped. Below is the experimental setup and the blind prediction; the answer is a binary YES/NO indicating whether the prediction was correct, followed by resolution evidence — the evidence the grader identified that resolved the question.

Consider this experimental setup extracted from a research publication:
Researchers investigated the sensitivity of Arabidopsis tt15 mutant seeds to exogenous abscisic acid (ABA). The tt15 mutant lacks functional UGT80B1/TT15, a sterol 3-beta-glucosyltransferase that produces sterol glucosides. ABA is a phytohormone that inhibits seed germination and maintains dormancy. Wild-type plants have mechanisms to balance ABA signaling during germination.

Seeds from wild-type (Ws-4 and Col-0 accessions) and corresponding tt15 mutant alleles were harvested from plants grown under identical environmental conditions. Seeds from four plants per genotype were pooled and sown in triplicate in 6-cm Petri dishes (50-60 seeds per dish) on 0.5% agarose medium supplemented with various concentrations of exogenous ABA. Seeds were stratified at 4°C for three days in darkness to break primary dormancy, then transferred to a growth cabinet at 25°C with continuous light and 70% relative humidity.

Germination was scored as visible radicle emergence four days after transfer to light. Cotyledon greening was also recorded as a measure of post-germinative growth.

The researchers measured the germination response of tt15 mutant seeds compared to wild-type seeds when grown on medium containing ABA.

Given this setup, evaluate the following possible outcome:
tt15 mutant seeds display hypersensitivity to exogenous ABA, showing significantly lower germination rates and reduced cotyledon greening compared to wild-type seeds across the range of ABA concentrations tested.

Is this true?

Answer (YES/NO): NO